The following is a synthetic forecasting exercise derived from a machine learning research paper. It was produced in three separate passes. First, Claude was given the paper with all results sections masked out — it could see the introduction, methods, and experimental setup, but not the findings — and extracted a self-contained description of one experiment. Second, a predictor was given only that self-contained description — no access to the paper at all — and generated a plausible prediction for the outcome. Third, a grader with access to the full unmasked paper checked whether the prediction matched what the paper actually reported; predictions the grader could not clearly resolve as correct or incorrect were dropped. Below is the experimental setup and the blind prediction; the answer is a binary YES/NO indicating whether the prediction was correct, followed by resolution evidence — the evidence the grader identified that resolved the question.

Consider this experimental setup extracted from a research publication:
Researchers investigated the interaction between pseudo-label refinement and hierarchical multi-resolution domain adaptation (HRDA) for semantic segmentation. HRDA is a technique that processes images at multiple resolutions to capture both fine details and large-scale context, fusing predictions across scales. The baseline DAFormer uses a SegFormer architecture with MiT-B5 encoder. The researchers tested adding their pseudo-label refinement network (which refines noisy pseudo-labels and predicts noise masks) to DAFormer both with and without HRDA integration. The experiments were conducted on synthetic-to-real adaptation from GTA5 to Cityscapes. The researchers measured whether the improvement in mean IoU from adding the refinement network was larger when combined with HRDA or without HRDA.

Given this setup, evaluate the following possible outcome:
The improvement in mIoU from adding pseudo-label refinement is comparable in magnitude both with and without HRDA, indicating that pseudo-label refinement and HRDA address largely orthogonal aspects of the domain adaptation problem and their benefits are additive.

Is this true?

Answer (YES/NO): NO